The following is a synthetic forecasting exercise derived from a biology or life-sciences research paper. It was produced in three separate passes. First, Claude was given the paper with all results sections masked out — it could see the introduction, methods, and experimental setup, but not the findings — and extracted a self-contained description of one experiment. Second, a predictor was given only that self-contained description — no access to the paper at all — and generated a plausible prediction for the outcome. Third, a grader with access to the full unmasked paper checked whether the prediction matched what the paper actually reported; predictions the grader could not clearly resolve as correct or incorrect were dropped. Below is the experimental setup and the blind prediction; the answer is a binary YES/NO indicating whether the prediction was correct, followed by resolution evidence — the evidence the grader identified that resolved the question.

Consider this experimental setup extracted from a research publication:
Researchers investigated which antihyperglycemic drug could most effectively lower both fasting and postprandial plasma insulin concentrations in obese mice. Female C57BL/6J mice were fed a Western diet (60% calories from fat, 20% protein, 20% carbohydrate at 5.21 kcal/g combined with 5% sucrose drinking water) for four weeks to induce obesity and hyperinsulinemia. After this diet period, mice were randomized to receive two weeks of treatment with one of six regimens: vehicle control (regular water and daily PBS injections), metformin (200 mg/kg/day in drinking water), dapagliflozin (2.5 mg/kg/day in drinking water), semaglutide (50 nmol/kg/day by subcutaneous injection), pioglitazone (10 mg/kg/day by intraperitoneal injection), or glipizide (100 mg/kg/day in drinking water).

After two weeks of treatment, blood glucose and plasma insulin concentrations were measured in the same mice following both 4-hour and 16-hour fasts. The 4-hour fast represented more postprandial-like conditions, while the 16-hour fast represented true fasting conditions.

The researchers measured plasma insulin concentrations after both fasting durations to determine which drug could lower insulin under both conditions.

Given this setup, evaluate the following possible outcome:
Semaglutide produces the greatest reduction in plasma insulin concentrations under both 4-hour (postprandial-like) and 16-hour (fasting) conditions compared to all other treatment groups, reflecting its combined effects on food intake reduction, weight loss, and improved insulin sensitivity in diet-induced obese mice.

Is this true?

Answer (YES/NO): NO